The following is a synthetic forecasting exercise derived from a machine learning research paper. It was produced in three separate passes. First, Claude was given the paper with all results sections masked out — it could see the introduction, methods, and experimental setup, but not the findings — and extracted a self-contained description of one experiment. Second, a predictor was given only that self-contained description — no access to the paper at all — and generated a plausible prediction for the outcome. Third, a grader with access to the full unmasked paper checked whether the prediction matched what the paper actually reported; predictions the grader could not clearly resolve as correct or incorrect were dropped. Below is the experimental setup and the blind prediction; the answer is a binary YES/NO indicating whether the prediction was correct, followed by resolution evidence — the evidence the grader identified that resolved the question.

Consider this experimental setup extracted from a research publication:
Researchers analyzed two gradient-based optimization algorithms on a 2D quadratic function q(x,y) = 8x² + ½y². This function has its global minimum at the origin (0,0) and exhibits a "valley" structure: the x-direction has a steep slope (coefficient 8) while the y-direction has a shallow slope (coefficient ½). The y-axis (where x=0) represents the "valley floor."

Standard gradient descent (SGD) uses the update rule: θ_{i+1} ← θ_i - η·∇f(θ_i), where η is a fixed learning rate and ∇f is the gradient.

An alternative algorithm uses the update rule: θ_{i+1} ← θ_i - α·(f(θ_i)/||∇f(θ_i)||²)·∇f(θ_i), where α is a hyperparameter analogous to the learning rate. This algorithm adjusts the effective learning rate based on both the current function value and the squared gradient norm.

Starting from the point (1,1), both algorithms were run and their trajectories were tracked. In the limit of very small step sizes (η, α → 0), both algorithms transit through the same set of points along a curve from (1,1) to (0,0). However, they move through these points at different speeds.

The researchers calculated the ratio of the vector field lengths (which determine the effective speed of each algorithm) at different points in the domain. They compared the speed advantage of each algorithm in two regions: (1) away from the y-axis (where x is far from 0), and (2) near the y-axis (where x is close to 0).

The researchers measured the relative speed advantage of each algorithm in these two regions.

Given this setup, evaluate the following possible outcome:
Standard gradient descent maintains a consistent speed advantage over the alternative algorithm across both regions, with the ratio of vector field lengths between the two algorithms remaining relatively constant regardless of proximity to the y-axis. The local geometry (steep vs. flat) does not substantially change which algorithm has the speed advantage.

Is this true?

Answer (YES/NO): NO